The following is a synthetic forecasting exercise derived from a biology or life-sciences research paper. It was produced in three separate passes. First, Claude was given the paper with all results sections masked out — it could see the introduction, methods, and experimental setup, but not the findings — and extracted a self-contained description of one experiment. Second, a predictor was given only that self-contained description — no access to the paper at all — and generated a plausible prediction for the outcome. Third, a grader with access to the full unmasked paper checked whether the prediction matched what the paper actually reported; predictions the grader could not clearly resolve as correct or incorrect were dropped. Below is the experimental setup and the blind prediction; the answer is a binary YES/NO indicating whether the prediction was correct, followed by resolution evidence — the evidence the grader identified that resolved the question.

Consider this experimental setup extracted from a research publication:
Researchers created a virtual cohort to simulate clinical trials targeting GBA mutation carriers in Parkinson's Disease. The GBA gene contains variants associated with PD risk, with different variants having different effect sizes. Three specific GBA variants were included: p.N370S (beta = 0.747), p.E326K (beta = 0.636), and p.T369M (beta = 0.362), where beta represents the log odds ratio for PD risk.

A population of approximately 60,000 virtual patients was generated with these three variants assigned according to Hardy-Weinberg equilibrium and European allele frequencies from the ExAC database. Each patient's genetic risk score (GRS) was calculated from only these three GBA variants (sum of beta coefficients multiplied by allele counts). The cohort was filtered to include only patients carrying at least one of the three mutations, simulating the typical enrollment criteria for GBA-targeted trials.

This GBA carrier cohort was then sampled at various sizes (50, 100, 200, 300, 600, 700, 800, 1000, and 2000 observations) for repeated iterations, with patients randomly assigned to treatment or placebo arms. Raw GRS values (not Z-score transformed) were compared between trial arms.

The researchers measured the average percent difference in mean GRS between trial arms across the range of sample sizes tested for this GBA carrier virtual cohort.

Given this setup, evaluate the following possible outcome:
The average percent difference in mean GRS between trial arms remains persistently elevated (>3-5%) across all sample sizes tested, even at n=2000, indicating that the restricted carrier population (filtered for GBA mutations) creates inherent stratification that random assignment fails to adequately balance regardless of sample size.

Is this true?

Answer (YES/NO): NO